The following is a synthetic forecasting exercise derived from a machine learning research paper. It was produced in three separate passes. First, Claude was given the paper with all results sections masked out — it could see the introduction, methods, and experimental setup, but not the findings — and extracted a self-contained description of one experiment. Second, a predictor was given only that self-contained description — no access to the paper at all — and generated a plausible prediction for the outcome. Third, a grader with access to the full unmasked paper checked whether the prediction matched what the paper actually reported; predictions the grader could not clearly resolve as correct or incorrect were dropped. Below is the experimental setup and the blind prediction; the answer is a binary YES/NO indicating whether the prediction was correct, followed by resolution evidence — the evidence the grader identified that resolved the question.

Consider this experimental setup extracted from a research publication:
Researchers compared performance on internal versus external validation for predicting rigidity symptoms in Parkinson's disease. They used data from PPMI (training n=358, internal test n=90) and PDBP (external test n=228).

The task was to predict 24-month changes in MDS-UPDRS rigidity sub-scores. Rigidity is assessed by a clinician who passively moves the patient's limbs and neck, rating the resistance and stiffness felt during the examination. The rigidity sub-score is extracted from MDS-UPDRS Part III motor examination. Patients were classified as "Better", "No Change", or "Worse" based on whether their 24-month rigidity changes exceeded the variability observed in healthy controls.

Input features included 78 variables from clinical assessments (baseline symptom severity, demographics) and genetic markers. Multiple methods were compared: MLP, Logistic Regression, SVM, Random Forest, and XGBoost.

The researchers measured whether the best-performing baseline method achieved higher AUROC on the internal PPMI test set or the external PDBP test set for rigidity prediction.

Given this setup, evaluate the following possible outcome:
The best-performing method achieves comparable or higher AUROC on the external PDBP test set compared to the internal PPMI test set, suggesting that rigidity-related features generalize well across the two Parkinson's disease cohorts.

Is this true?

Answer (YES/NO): YES